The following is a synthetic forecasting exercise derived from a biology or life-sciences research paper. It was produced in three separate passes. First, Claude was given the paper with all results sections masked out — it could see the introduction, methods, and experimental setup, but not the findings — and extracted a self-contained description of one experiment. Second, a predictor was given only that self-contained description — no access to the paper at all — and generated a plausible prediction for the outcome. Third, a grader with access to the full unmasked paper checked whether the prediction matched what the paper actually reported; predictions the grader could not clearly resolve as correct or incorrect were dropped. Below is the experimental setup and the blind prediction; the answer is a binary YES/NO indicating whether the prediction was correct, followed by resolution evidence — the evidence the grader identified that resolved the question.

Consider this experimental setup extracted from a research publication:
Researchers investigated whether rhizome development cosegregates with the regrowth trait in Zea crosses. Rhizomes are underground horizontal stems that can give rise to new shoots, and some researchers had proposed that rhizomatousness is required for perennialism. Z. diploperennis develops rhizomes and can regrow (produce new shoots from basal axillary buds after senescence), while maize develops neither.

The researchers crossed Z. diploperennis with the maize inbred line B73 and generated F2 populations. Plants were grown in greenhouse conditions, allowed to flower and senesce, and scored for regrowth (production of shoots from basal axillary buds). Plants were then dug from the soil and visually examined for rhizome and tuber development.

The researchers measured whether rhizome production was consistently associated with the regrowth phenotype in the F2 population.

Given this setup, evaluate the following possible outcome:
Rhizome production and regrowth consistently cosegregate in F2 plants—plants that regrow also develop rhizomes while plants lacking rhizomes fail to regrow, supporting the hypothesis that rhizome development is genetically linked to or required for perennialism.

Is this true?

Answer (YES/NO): NO